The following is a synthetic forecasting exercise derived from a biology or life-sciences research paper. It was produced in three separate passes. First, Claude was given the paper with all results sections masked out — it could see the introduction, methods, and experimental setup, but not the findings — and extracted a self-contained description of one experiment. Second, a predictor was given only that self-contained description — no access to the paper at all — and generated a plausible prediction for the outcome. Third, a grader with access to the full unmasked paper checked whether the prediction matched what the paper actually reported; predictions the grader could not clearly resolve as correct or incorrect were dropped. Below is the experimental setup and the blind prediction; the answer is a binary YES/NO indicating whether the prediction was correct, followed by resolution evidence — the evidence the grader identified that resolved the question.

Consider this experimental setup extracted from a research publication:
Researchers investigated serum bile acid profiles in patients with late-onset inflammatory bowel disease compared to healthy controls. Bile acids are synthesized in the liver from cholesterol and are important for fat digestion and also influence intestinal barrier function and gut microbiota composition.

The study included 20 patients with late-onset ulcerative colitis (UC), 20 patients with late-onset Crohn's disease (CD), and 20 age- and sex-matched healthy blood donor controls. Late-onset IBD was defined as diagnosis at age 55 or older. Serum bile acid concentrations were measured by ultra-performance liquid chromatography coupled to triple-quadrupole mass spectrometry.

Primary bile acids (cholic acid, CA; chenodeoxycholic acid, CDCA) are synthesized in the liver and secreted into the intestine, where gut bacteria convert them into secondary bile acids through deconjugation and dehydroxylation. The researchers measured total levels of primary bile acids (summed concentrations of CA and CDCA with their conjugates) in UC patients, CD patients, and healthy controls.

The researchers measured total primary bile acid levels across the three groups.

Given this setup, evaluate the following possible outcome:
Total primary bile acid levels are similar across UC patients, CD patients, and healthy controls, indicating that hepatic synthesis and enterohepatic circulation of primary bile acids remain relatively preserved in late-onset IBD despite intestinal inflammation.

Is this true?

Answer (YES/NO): NO